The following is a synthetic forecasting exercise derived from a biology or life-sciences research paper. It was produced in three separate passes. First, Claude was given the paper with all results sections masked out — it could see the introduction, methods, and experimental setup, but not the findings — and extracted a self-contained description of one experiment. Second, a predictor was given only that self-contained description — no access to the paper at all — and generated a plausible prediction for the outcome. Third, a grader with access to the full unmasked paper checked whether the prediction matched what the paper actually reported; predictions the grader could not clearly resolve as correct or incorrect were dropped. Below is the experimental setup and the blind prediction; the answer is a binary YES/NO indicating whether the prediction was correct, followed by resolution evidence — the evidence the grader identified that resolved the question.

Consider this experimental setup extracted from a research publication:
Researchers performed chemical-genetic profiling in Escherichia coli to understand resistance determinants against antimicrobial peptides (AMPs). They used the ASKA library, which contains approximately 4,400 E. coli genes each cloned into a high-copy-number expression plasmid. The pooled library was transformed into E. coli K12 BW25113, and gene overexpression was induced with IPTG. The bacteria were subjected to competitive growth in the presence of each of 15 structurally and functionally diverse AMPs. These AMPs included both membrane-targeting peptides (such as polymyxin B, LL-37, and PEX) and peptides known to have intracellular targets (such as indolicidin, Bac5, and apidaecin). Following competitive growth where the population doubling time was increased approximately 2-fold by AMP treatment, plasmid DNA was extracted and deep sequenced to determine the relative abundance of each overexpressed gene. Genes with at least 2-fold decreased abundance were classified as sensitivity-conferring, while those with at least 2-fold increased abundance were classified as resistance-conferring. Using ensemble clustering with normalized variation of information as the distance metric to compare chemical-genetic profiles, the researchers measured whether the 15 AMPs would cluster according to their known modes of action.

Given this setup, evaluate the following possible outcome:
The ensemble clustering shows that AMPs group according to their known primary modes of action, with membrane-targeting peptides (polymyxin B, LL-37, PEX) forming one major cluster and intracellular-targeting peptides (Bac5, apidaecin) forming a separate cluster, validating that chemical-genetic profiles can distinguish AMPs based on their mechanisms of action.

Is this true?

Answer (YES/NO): NO